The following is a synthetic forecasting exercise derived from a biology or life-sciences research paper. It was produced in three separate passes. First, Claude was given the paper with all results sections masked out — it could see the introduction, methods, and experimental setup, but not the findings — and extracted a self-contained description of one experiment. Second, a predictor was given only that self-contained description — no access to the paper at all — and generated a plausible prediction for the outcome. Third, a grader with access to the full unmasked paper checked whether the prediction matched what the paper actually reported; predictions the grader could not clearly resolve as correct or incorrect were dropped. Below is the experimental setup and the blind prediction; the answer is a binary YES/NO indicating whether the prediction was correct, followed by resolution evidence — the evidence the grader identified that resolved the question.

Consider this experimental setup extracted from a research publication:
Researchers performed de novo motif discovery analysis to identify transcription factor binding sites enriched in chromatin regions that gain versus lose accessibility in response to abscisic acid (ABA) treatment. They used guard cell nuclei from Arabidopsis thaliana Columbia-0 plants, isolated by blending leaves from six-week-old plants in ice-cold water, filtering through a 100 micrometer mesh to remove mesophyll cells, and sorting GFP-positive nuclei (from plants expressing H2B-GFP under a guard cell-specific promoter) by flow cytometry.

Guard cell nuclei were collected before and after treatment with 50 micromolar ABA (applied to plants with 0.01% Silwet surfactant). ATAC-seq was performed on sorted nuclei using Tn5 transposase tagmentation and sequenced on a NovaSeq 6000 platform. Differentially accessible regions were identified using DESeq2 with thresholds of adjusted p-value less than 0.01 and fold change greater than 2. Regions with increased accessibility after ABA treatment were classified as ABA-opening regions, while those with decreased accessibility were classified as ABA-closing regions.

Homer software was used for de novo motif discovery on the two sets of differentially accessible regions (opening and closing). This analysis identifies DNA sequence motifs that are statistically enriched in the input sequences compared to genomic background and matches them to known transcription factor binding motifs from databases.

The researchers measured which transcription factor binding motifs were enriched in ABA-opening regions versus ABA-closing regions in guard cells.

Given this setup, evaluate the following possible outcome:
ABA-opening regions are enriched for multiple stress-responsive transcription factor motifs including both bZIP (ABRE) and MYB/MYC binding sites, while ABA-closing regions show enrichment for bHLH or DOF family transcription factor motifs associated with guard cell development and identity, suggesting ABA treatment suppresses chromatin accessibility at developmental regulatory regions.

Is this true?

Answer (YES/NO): NO